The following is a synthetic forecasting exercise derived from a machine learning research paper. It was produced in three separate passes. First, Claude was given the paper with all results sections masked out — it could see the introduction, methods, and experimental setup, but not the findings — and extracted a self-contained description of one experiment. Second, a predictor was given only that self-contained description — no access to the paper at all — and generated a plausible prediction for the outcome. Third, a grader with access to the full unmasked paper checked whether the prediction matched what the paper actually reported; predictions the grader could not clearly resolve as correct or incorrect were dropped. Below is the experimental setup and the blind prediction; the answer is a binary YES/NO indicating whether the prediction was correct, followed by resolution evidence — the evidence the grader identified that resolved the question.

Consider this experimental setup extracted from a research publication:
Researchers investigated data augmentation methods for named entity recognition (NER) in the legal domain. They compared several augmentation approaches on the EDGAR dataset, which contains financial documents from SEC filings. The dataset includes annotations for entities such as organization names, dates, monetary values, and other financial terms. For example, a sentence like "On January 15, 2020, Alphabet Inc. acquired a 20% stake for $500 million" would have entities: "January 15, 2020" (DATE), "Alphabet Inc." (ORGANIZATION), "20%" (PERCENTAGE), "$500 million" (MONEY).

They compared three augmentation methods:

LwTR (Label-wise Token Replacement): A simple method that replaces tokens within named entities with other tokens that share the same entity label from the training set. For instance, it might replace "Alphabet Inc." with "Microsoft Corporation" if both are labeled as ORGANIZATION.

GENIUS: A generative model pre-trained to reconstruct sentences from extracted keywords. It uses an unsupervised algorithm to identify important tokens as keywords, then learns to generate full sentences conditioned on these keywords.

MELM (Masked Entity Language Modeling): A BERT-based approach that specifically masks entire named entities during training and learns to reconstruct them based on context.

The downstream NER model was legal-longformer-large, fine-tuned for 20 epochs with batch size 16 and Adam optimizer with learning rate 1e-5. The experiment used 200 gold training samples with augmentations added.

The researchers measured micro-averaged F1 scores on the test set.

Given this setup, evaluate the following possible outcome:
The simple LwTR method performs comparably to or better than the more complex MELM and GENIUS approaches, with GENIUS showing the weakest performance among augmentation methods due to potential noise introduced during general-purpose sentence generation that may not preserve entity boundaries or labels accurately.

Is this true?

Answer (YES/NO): NO